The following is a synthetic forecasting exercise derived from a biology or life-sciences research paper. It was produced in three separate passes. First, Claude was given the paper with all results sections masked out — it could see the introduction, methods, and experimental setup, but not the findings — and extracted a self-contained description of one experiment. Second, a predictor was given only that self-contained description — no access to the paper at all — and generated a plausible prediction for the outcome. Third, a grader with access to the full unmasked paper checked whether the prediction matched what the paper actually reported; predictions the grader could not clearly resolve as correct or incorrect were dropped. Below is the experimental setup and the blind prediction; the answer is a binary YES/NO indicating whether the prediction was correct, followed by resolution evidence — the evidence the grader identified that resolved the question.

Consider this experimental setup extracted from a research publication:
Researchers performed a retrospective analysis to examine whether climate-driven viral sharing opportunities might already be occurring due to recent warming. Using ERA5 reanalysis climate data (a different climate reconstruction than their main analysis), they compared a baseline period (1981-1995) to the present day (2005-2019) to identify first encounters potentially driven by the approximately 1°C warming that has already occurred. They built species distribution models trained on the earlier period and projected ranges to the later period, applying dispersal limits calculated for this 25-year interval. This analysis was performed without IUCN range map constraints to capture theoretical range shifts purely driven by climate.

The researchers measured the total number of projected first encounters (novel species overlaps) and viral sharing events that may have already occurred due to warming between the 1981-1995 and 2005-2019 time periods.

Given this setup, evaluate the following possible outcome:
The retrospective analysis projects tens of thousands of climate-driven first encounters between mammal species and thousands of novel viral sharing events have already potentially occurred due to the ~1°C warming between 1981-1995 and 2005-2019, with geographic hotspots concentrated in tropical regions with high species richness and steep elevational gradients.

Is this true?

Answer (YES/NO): NO